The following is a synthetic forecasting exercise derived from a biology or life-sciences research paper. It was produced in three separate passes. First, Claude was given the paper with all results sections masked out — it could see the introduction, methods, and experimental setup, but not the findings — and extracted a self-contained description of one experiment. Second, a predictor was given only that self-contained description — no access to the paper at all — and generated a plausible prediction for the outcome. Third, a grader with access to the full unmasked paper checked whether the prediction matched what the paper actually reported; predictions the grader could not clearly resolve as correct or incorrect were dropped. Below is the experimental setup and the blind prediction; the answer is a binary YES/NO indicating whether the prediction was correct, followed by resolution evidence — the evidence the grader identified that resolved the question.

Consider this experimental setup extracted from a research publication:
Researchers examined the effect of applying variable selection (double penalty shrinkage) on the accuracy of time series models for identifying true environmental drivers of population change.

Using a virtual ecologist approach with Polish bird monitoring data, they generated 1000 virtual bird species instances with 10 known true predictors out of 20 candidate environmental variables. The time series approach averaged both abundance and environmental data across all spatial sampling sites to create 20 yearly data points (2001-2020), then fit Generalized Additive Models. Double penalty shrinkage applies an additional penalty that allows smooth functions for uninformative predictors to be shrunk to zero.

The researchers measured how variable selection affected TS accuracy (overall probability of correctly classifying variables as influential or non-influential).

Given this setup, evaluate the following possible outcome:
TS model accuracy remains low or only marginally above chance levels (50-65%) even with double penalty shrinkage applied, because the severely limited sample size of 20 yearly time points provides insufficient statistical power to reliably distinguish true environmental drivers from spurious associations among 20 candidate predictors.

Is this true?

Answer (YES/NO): YES